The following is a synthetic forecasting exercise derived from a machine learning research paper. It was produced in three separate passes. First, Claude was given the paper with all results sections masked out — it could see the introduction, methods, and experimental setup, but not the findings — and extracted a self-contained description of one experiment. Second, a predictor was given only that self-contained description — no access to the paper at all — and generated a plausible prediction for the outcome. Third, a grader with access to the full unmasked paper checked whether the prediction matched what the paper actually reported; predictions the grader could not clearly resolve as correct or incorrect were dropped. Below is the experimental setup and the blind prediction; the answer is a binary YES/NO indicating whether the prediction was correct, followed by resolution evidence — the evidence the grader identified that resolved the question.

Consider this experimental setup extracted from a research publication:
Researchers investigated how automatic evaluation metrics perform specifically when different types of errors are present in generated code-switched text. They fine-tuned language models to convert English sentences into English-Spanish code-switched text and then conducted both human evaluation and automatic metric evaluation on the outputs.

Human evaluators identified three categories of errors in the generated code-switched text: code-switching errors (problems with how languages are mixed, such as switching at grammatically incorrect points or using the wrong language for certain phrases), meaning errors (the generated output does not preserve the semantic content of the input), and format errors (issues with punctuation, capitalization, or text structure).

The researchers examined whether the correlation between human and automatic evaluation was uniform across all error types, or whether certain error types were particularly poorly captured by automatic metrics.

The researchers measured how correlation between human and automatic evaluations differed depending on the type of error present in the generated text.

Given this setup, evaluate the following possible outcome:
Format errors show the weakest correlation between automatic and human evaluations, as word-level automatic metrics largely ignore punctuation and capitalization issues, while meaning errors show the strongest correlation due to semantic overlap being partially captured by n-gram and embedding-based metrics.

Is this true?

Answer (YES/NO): NO